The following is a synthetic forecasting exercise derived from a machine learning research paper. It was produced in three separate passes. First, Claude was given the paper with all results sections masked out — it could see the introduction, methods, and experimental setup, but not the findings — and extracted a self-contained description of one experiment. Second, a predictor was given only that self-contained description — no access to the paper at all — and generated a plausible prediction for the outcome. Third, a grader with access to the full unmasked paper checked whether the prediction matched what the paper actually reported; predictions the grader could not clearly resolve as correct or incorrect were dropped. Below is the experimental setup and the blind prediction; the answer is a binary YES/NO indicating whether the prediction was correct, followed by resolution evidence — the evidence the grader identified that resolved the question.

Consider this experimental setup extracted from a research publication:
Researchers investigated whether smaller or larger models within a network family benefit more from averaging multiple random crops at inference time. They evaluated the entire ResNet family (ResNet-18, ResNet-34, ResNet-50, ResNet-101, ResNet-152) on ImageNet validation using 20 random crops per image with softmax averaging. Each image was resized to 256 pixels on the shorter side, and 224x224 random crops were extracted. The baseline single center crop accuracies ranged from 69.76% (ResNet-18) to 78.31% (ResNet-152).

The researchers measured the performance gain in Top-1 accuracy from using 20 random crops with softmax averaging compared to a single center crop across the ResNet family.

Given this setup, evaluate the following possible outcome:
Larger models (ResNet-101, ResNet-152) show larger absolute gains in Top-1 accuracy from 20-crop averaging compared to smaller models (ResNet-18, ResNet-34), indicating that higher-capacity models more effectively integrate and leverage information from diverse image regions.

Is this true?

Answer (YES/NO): NO